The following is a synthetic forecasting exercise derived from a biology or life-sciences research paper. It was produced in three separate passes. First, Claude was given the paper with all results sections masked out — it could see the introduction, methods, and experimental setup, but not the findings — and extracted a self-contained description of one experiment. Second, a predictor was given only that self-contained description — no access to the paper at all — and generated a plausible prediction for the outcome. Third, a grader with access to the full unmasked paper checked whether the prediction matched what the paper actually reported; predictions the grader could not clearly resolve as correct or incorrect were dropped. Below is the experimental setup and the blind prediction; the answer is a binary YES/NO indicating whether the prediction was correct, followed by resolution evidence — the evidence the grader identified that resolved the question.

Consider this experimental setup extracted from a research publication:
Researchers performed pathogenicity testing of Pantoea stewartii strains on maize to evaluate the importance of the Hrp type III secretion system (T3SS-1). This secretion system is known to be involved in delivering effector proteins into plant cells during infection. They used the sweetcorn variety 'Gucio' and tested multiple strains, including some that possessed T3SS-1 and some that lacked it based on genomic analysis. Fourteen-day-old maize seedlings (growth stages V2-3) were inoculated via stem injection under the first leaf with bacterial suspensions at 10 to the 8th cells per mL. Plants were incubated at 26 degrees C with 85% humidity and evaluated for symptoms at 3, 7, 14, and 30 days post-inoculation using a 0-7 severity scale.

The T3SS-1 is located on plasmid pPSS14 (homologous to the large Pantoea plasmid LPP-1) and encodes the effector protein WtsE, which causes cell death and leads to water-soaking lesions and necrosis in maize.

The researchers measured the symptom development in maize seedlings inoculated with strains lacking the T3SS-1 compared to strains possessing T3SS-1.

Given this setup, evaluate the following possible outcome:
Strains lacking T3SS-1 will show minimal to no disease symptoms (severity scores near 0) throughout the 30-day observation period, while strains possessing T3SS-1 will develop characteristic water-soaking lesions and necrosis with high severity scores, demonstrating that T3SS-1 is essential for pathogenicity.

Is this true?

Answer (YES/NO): NO